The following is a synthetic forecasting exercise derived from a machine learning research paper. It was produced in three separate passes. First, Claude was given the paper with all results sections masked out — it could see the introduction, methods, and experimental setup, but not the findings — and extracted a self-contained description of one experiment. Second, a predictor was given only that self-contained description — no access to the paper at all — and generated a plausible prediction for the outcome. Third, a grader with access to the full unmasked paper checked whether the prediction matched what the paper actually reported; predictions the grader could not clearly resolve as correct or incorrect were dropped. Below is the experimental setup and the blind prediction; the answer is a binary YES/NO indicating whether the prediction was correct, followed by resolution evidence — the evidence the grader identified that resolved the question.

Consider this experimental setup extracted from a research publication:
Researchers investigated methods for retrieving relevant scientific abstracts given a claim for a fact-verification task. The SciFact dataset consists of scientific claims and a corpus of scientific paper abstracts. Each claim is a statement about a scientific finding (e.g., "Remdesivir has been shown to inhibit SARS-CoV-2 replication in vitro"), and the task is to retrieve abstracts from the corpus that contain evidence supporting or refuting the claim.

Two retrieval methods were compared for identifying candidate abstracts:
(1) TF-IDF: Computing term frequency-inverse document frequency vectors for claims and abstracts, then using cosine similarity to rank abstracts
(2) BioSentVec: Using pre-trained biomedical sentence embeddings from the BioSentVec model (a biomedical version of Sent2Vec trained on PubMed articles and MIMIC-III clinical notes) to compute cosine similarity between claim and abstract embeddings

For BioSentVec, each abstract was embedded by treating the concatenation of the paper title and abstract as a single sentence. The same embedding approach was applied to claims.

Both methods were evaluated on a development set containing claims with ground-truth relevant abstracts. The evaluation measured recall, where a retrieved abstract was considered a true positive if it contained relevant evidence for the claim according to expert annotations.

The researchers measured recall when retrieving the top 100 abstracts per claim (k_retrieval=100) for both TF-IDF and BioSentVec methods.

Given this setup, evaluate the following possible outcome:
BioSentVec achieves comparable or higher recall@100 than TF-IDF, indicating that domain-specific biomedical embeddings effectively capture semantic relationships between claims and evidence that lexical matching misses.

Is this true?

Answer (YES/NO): YES